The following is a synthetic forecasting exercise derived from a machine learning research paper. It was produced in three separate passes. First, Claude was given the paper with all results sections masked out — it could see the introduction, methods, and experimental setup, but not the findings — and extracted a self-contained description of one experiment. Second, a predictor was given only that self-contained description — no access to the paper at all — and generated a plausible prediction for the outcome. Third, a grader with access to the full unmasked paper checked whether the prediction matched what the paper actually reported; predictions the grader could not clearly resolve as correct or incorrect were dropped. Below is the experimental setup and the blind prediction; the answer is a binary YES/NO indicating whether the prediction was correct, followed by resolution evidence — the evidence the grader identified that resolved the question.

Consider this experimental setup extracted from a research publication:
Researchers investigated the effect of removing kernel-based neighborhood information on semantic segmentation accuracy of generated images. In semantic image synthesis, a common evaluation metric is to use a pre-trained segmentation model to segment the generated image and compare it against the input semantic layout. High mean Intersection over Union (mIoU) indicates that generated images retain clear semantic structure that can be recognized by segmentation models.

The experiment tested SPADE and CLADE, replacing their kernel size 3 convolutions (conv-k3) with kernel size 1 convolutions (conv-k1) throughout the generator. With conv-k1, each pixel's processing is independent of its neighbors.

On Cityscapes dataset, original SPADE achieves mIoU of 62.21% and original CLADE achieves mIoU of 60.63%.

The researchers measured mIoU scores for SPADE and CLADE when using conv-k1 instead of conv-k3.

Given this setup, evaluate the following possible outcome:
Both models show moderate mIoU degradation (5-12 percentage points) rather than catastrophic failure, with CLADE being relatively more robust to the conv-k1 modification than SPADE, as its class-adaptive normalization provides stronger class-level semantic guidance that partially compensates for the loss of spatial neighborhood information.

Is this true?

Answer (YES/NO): NO